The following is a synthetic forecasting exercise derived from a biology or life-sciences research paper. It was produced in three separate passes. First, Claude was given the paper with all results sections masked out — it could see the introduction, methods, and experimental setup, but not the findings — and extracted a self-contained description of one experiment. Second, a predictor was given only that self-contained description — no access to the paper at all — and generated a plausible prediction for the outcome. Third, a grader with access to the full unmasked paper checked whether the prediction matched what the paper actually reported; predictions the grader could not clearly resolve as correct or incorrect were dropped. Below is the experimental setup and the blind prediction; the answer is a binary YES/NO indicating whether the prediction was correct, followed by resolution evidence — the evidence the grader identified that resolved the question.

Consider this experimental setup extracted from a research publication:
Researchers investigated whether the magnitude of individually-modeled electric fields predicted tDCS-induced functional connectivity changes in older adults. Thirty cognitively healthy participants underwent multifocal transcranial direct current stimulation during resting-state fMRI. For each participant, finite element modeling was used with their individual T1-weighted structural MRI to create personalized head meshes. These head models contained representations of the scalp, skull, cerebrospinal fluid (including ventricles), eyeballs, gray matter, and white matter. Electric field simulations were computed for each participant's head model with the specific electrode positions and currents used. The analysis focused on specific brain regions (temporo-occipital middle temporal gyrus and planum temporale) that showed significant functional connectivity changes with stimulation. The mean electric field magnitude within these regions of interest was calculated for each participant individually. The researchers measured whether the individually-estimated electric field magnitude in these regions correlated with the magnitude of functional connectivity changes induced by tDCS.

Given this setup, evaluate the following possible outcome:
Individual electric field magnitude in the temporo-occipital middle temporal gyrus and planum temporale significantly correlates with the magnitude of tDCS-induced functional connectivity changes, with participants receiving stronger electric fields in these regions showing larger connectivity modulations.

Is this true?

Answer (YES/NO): NO